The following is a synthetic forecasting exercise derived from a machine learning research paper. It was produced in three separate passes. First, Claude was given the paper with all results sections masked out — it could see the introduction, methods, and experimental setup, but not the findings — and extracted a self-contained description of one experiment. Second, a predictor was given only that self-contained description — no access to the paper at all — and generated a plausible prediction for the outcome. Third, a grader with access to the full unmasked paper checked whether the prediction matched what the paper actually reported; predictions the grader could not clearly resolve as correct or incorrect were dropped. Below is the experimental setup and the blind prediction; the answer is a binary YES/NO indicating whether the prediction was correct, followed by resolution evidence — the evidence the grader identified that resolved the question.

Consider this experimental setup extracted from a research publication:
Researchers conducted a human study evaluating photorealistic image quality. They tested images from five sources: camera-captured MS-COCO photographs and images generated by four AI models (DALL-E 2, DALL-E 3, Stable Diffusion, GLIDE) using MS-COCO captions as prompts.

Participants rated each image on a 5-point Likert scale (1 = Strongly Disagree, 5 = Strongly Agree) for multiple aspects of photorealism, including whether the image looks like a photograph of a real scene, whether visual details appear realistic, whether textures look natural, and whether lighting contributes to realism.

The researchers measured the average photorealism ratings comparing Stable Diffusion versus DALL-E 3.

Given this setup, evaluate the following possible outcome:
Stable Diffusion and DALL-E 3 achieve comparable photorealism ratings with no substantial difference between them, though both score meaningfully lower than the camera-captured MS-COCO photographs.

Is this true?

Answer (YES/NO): NO